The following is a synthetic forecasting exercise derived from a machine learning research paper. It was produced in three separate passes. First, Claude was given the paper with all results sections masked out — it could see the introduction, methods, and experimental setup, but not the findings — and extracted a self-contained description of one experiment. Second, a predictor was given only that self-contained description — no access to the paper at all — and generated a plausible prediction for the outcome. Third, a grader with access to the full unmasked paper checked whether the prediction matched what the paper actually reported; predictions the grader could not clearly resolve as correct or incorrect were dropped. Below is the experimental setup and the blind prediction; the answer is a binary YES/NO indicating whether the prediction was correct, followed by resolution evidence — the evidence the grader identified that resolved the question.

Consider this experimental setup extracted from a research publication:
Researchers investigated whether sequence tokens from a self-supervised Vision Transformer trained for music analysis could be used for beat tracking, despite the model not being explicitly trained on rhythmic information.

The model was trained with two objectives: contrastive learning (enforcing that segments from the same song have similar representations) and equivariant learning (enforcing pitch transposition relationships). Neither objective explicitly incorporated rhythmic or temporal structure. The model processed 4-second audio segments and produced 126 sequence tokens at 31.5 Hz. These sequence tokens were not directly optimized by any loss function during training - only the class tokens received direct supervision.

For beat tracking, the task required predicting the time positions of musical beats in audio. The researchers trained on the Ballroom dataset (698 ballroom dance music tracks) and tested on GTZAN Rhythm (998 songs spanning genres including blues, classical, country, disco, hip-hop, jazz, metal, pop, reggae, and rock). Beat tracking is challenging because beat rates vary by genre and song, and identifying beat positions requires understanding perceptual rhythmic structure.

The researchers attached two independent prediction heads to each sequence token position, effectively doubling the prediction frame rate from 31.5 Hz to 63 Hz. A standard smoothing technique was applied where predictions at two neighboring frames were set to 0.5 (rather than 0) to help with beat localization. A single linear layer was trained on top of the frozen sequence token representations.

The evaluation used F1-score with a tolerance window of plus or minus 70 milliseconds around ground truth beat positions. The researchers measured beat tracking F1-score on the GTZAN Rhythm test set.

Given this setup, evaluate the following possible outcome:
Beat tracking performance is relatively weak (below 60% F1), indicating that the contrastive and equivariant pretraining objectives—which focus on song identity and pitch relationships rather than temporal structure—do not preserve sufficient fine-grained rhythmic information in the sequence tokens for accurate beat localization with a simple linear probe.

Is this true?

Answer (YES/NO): NO